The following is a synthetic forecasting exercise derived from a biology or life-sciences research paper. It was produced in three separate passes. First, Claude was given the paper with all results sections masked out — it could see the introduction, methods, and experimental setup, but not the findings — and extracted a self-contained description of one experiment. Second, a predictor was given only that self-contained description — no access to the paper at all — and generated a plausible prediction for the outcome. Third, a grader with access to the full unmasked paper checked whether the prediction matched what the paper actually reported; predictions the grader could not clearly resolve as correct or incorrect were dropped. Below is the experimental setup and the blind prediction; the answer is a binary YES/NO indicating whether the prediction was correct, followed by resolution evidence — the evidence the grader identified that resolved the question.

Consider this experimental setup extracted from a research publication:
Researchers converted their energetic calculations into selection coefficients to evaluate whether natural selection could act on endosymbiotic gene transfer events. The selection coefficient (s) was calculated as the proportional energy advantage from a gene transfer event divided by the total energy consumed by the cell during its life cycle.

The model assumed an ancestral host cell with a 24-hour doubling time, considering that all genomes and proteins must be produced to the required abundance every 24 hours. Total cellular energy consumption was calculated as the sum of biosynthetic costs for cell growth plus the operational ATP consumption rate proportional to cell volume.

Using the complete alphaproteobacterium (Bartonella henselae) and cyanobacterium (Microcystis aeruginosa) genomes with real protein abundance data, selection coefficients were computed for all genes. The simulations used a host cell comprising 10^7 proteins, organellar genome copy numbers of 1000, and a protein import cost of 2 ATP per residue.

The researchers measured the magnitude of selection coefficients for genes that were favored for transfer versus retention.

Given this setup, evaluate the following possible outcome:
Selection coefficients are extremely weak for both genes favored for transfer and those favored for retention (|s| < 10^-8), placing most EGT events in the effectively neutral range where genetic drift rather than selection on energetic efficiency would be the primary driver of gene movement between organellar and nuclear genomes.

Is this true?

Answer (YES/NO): NO